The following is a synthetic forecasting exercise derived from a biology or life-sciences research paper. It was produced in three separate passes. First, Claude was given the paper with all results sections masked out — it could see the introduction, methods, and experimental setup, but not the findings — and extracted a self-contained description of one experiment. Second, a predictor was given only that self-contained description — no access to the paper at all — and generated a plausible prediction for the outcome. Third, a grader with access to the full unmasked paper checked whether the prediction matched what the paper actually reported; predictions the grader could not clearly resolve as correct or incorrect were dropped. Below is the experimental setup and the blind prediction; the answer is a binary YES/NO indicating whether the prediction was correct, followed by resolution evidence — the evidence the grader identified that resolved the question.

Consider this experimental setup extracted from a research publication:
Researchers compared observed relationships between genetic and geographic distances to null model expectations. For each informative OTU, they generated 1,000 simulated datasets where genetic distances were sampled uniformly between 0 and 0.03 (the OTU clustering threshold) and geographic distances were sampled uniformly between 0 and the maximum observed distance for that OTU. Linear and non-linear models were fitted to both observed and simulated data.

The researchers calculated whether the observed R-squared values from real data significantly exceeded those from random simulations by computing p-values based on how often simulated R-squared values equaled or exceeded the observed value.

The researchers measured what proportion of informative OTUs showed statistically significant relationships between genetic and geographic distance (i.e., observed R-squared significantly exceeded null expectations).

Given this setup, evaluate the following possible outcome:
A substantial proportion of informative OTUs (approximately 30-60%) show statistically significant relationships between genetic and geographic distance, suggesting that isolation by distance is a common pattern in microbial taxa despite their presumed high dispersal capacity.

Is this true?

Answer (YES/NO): NO